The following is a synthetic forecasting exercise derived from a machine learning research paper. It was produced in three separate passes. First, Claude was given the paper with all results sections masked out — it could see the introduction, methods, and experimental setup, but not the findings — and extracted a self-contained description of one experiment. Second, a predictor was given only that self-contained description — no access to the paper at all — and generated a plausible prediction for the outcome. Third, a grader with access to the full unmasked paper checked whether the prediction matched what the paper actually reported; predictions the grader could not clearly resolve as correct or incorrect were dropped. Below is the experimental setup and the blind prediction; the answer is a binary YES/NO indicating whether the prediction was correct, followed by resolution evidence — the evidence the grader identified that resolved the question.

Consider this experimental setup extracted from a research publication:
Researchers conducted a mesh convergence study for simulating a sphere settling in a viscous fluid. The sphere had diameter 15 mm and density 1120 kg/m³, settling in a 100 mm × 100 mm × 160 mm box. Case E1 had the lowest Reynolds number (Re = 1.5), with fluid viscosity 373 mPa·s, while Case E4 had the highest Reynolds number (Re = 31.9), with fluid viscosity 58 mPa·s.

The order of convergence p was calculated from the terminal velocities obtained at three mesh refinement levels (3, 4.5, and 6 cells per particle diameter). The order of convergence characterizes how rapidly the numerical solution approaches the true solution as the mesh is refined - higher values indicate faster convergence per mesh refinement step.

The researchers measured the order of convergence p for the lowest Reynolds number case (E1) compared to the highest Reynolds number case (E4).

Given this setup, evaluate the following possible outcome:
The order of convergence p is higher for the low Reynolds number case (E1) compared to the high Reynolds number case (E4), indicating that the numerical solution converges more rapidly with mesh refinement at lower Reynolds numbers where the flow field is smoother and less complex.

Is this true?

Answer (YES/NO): YES